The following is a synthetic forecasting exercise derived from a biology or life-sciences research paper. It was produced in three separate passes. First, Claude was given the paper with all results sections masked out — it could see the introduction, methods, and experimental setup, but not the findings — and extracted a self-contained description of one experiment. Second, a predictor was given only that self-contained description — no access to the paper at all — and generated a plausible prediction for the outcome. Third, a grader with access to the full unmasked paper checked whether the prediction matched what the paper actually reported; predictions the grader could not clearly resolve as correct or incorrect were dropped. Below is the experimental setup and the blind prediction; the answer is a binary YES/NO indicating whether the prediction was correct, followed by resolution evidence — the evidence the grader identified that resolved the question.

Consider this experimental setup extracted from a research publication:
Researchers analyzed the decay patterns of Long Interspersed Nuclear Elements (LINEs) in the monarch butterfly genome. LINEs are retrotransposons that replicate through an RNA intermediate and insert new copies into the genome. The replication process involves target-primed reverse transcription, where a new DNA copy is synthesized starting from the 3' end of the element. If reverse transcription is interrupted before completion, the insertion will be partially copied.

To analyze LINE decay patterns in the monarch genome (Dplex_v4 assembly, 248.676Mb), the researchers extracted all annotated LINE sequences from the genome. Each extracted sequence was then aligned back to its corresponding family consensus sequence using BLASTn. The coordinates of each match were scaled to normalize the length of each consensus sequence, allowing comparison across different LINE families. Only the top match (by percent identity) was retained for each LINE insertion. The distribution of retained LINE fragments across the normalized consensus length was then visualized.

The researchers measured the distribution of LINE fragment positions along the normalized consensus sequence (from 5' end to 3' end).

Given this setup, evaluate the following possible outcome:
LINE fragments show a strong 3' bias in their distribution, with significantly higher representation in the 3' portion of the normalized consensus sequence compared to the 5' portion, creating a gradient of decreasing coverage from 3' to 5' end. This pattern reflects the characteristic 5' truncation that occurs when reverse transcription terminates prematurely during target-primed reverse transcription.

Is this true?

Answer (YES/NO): NO